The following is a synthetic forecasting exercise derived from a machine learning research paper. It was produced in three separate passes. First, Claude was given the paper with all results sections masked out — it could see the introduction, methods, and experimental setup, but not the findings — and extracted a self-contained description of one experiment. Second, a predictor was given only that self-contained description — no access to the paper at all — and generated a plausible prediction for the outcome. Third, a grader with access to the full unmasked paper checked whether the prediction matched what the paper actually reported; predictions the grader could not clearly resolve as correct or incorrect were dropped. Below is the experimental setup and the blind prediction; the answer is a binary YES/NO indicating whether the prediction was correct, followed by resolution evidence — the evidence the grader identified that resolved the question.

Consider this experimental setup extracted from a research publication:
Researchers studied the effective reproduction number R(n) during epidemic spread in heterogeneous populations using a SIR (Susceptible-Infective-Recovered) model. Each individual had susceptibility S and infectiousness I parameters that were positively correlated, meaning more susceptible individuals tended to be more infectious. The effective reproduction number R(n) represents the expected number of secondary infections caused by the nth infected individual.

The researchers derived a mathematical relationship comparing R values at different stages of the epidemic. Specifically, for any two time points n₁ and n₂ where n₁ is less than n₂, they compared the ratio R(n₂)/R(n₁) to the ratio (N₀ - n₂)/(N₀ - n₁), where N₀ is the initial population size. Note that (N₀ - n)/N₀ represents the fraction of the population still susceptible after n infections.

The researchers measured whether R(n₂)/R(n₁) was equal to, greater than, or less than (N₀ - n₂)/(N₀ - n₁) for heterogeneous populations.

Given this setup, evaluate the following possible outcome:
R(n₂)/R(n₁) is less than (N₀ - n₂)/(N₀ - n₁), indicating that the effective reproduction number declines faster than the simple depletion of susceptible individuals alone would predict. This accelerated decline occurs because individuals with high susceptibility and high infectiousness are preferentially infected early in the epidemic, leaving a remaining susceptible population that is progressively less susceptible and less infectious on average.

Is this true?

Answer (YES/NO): YES